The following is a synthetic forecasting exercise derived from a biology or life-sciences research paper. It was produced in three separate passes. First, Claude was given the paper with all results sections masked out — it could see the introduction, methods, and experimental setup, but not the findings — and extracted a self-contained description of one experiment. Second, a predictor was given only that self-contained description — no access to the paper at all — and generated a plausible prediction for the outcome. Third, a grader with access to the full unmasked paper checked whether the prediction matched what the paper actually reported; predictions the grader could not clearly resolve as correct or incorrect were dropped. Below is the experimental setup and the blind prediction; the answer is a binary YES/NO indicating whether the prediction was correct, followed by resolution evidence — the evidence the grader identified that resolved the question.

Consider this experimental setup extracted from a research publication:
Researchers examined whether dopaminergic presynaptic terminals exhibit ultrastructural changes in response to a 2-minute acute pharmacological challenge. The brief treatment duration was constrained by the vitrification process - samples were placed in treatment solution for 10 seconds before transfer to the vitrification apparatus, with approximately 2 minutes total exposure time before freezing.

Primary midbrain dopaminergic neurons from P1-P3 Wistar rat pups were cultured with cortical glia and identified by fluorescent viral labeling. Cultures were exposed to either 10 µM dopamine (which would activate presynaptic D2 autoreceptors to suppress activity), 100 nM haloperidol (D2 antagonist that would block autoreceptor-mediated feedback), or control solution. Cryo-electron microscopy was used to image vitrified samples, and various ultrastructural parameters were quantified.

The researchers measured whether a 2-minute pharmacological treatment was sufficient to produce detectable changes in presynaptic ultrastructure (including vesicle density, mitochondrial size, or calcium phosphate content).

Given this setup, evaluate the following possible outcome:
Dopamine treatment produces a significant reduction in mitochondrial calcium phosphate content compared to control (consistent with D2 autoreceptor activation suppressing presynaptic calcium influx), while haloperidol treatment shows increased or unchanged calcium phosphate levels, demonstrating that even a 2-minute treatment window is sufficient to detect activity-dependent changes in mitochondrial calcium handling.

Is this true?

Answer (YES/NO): NO